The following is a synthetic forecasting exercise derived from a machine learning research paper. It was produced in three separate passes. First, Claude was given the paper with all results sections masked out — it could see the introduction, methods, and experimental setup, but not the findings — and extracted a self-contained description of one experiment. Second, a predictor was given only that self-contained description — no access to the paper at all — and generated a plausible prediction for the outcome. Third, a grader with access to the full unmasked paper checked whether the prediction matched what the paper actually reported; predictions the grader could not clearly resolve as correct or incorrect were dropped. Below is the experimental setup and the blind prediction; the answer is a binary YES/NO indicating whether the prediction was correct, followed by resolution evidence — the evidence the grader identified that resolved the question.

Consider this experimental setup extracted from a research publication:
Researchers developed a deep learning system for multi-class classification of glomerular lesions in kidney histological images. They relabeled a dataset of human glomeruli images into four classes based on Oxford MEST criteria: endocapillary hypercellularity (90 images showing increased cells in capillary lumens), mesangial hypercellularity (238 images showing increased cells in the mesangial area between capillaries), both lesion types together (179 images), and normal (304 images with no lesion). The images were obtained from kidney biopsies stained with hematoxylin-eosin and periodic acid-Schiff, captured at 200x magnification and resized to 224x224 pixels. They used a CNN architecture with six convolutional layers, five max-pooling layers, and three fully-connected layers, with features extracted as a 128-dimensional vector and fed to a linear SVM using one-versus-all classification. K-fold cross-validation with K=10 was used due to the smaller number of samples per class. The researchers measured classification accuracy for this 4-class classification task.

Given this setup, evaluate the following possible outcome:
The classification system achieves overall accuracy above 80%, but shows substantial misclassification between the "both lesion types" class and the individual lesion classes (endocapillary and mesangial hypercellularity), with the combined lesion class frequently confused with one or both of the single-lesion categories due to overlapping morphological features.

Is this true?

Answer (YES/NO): NO